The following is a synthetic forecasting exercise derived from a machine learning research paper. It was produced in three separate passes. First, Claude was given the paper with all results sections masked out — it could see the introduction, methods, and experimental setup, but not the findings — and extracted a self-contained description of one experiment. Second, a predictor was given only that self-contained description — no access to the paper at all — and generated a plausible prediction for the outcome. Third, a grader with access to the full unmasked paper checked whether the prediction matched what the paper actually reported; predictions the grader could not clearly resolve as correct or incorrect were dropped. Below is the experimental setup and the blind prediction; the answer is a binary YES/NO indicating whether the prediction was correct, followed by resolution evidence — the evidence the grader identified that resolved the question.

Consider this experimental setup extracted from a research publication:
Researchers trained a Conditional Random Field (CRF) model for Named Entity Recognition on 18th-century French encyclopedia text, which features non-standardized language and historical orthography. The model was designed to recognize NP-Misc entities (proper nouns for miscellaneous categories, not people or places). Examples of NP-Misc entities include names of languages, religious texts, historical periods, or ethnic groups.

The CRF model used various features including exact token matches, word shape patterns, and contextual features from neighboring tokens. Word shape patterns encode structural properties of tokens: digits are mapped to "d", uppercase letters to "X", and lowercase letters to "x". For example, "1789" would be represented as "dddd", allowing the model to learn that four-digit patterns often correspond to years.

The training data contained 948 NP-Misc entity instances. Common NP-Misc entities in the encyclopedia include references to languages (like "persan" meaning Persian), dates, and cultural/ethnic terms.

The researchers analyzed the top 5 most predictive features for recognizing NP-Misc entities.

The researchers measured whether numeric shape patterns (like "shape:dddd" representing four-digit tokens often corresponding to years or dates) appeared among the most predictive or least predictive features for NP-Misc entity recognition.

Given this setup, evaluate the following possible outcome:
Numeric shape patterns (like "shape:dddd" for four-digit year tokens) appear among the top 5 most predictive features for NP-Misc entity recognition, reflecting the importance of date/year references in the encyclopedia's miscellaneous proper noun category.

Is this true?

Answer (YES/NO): YES